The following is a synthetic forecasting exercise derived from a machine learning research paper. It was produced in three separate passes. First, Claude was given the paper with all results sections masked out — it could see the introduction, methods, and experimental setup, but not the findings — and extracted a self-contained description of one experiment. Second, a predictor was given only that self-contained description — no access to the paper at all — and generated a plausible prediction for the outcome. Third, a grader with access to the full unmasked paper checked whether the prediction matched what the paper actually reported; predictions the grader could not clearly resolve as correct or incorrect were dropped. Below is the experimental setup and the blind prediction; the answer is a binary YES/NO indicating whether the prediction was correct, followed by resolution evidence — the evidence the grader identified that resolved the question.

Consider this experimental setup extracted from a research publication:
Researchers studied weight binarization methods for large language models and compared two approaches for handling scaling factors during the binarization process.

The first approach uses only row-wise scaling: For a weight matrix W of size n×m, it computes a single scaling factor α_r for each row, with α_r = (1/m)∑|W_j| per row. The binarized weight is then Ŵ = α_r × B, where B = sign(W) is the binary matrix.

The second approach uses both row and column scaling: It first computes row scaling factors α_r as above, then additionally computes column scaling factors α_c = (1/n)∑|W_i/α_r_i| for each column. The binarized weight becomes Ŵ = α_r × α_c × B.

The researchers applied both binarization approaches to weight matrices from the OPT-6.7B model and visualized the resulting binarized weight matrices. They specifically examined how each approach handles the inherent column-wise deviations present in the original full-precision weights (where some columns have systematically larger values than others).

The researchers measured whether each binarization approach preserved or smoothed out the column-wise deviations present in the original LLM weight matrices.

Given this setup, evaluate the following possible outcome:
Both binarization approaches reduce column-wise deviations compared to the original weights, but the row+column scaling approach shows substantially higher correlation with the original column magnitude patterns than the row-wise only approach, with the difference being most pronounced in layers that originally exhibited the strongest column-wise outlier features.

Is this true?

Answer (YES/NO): NO